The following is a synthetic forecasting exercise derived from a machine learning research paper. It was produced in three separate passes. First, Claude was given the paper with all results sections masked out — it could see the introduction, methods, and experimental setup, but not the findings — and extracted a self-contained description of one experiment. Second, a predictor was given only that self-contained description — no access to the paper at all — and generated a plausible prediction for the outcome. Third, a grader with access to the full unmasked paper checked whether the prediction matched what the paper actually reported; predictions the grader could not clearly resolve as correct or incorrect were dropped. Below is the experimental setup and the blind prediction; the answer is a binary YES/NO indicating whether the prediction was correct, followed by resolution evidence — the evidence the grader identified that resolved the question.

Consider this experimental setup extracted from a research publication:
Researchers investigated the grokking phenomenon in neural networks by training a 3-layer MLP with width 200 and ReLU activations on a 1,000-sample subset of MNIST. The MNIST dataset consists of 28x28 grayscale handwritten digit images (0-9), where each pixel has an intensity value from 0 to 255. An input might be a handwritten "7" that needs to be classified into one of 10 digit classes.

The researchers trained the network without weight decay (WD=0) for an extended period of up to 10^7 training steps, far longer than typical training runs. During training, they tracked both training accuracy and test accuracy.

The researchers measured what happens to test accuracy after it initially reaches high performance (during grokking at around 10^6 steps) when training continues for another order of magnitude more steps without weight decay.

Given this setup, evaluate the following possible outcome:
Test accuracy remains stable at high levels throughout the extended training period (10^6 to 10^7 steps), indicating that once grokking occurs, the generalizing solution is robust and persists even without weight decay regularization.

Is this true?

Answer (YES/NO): NO